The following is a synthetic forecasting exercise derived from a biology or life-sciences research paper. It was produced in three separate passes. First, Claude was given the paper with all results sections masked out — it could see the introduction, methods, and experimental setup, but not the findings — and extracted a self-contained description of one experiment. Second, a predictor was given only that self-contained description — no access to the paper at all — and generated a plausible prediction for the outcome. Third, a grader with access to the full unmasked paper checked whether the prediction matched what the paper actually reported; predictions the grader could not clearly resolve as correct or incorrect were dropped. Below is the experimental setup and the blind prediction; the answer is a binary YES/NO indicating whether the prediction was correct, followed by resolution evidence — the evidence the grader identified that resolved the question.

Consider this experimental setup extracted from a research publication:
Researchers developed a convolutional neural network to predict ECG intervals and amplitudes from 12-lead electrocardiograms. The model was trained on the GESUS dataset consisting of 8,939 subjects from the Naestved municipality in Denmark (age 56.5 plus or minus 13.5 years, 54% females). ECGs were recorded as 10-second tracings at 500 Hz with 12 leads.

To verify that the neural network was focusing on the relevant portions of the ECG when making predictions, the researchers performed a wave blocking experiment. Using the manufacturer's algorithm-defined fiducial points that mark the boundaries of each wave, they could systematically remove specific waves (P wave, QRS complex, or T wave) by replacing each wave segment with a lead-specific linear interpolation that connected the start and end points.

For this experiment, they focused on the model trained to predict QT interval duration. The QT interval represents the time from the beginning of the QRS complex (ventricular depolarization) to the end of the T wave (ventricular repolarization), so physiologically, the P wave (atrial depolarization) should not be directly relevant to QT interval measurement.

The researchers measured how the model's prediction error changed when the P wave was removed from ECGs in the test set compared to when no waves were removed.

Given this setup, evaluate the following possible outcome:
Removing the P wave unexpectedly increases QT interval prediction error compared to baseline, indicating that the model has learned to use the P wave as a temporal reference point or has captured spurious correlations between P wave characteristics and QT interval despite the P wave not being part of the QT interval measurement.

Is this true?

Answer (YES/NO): NO